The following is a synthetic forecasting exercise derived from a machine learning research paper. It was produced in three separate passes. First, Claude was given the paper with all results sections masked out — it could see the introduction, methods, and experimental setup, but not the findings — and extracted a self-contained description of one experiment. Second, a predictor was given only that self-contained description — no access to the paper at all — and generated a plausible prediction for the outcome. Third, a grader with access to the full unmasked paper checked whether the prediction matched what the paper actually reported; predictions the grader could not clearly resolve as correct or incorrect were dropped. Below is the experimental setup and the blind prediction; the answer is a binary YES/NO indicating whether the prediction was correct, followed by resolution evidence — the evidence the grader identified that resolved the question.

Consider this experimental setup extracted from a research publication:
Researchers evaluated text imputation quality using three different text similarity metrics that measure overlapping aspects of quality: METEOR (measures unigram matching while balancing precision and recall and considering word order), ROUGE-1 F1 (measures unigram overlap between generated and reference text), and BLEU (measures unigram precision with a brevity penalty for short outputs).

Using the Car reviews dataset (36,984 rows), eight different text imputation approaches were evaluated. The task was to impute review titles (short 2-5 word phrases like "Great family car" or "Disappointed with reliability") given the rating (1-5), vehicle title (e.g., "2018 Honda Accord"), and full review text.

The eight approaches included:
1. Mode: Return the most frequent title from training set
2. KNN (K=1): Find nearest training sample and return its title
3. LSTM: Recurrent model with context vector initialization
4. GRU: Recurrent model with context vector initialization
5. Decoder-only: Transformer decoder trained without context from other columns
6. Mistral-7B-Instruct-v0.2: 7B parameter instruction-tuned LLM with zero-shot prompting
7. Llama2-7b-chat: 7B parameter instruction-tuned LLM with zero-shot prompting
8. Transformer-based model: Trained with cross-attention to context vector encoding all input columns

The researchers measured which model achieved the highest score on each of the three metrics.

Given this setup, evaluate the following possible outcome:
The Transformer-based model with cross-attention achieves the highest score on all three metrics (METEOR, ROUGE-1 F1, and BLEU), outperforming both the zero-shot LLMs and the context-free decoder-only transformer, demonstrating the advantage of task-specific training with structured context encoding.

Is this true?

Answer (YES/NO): NO